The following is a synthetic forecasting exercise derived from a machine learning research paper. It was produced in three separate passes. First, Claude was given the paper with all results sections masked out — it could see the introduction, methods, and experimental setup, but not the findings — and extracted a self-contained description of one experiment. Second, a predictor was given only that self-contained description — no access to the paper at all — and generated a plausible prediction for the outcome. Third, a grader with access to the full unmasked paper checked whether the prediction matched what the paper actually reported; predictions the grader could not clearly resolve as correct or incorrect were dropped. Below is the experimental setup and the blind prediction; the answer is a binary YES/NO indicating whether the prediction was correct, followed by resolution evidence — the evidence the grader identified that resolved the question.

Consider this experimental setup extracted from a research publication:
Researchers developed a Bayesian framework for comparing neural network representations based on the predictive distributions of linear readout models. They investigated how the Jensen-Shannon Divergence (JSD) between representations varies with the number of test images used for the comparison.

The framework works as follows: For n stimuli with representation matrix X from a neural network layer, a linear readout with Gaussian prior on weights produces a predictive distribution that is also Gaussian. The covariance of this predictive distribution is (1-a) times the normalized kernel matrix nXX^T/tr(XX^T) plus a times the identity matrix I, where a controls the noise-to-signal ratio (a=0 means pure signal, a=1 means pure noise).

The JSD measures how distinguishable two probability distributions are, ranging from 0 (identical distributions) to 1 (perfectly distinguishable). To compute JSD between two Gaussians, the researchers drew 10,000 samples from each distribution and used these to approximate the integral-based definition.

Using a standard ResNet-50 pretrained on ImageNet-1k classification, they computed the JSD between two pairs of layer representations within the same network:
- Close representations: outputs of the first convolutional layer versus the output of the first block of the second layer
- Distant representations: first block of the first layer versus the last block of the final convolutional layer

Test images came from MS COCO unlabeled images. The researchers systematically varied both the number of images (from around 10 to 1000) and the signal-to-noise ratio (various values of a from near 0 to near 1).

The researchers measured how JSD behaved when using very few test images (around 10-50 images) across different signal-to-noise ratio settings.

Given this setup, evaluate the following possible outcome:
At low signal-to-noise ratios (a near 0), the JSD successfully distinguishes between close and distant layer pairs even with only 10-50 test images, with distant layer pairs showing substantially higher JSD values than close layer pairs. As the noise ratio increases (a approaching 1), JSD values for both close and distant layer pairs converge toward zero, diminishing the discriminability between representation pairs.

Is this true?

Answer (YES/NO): NO